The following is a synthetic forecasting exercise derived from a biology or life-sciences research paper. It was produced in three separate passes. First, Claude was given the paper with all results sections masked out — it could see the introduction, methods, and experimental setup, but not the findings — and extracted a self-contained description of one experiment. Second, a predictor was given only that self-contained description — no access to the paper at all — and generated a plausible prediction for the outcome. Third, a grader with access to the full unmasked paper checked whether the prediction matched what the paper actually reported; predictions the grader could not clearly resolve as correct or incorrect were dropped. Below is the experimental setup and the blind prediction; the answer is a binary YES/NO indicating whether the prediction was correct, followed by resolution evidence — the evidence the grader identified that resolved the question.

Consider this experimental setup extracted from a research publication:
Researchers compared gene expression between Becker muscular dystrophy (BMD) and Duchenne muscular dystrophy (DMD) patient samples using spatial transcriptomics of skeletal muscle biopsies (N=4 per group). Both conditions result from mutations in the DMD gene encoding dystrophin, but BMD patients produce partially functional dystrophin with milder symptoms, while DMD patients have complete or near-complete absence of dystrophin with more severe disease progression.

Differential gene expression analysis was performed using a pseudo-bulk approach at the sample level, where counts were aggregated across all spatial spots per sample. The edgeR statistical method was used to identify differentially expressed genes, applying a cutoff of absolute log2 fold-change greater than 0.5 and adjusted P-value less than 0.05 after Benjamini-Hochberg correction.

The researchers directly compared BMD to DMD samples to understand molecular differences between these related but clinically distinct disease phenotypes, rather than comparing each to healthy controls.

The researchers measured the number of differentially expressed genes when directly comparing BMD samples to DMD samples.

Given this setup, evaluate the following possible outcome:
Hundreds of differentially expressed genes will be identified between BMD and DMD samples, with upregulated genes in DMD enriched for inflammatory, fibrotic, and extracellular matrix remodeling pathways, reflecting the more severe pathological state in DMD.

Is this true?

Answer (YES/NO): NO